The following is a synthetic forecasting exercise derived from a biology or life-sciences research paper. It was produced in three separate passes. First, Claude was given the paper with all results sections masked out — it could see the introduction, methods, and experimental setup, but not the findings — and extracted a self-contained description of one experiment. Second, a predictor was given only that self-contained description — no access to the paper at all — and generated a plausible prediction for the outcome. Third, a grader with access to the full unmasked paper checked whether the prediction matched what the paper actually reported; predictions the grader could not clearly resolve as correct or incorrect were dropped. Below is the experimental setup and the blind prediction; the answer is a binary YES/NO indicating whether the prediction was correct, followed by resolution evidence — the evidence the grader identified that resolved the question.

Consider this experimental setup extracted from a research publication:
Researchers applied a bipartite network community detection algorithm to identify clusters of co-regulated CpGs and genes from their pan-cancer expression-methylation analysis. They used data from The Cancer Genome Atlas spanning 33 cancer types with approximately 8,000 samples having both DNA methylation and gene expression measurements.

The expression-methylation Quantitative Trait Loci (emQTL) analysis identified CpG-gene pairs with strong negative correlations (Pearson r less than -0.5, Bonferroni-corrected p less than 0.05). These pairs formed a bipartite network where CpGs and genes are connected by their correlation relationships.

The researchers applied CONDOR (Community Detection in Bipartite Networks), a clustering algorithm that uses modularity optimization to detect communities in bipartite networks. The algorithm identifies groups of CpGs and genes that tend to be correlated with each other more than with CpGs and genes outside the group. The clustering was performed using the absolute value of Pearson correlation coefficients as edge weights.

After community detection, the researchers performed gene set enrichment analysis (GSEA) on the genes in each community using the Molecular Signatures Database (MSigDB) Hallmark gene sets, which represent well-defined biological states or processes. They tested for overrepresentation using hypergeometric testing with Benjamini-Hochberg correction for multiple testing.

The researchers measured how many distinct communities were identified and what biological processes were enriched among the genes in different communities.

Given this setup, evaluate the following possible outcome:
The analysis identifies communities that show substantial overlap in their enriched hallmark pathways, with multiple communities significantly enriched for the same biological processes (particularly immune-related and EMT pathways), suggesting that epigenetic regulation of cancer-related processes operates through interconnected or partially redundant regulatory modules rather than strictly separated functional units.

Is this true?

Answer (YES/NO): NO